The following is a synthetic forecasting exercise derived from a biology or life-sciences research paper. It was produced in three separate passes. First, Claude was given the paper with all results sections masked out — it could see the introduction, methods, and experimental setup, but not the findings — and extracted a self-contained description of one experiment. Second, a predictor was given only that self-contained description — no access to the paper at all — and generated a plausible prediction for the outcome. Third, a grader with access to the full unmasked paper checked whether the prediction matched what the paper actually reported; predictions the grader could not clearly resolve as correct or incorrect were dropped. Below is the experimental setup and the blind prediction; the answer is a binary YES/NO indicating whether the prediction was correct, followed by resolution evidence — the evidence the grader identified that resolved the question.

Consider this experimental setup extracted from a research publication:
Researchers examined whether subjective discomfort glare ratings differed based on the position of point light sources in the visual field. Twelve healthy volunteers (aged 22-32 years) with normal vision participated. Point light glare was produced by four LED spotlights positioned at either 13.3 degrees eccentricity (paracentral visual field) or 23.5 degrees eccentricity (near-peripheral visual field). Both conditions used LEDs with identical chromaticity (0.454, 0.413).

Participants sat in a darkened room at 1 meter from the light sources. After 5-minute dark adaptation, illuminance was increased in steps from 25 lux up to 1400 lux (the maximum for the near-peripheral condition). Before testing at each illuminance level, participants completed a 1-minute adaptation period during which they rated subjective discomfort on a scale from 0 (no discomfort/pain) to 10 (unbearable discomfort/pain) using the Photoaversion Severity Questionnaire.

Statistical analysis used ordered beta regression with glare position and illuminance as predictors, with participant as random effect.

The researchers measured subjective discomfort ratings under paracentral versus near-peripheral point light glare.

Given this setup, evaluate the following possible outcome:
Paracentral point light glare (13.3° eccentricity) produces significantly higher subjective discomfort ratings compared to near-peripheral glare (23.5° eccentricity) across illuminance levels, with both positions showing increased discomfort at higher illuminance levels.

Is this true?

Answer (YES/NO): NO